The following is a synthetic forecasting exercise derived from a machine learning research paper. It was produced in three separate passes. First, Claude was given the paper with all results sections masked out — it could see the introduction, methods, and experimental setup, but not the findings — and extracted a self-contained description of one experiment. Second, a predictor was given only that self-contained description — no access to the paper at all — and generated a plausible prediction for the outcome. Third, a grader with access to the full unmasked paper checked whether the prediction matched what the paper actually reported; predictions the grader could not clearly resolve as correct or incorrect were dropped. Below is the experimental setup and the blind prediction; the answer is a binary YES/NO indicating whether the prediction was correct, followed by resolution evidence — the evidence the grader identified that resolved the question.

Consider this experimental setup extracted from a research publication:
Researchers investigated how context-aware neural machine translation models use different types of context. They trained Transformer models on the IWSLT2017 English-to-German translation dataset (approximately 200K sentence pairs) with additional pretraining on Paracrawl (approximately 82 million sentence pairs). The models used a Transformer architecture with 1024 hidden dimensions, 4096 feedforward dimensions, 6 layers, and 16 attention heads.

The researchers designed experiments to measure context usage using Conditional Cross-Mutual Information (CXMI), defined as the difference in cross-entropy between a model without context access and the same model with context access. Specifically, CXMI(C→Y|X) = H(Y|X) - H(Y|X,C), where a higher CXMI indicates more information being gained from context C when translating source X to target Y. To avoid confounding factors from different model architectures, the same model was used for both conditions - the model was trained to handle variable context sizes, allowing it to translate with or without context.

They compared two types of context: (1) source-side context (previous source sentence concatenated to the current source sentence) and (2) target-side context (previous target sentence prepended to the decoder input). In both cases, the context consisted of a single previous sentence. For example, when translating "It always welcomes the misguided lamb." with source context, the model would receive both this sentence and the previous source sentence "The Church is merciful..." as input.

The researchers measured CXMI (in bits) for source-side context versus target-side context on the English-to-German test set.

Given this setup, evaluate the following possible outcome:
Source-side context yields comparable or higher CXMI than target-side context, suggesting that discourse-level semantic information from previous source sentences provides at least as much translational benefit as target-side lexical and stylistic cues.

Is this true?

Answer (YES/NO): NO